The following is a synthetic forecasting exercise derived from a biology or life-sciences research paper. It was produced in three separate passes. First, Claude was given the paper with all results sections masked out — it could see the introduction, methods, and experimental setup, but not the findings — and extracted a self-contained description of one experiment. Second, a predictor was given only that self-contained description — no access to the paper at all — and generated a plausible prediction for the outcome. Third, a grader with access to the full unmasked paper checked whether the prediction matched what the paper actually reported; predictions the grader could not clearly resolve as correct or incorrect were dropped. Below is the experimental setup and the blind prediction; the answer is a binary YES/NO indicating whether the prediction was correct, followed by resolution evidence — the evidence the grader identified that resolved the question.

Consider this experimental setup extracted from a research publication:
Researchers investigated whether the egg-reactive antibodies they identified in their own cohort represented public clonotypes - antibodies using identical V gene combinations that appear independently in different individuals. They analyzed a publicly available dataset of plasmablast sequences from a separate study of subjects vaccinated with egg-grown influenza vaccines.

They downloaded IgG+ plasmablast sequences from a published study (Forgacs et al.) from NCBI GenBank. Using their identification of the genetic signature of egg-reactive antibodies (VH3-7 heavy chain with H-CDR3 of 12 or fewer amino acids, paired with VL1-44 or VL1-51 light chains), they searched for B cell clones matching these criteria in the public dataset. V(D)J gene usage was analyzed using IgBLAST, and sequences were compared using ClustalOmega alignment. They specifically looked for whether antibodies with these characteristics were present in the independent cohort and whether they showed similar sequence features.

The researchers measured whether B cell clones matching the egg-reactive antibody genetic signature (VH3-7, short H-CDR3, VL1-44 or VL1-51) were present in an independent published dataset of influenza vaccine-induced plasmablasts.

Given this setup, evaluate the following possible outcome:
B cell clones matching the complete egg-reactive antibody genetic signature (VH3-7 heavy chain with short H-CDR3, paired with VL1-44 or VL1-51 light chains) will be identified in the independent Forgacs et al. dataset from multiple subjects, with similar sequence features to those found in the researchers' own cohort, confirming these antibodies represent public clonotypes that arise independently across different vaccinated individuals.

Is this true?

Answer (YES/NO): YES